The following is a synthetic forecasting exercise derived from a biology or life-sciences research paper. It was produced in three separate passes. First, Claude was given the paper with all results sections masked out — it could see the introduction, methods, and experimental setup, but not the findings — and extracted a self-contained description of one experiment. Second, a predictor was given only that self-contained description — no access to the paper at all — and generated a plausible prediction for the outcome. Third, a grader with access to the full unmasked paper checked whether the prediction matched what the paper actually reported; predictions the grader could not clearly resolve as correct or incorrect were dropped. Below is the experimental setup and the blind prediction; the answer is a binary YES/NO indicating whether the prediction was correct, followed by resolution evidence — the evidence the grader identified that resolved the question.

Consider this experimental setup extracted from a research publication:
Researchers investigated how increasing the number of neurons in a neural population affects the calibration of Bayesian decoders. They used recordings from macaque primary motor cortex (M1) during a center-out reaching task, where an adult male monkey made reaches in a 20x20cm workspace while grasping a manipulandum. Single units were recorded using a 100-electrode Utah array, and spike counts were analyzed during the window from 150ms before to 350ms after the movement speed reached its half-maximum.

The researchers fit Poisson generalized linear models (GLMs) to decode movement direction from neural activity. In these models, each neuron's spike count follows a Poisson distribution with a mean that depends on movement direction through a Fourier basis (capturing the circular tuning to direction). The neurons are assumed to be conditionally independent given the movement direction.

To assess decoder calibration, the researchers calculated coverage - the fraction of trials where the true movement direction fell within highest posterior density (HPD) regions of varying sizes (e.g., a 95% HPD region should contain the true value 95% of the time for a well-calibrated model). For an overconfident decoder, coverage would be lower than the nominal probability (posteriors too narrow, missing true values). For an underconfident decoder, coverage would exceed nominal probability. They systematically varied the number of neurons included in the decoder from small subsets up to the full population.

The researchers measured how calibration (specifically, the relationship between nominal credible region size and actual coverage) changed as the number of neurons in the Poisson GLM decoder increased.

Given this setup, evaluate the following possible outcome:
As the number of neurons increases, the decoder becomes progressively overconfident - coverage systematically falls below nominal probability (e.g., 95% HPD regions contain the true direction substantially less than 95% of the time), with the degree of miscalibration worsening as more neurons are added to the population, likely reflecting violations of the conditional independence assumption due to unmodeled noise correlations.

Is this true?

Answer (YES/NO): YES